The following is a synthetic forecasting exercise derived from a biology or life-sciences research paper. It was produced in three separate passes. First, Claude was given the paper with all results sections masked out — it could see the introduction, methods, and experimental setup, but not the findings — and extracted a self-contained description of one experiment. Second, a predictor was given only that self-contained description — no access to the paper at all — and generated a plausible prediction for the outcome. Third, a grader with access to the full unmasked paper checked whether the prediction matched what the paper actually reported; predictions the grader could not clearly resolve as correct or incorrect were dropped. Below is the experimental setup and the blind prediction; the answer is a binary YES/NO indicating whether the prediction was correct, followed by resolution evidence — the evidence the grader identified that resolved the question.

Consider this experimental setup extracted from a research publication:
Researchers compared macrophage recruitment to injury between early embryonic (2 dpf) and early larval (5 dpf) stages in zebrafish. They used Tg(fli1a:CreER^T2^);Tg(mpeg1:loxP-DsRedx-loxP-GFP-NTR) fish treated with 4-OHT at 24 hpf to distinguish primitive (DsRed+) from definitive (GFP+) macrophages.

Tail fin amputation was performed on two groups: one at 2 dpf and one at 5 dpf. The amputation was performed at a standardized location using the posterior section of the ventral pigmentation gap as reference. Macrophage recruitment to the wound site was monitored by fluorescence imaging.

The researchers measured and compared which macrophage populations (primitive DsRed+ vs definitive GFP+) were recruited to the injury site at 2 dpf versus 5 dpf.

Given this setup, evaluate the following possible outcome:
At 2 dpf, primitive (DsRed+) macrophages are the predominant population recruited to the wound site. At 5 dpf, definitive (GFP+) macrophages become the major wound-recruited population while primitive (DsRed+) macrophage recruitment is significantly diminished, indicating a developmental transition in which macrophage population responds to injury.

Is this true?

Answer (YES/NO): NO